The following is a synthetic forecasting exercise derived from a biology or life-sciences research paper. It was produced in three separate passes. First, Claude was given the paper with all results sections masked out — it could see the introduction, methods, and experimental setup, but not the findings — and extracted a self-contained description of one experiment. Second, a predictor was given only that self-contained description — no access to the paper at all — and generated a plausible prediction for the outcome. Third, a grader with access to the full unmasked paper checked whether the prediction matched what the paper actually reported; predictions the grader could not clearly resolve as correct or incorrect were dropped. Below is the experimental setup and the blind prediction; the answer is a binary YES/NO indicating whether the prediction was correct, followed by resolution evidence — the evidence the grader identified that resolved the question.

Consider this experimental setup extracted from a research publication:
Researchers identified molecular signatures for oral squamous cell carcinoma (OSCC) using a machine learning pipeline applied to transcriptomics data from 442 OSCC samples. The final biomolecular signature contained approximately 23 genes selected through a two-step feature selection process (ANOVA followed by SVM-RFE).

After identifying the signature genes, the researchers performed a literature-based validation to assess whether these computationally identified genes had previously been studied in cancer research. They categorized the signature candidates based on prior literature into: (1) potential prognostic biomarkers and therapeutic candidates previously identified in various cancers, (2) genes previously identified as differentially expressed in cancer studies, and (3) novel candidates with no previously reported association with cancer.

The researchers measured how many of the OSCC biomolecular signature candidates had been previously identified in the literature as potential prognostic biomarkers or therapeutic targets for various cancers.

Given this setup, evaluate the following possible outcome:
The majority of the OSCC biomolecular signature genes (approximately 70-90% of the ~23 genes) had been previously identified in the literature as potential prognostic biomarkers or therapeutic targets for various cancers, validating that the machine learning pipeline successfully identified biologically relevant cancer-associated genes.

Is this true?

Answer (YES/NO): NO